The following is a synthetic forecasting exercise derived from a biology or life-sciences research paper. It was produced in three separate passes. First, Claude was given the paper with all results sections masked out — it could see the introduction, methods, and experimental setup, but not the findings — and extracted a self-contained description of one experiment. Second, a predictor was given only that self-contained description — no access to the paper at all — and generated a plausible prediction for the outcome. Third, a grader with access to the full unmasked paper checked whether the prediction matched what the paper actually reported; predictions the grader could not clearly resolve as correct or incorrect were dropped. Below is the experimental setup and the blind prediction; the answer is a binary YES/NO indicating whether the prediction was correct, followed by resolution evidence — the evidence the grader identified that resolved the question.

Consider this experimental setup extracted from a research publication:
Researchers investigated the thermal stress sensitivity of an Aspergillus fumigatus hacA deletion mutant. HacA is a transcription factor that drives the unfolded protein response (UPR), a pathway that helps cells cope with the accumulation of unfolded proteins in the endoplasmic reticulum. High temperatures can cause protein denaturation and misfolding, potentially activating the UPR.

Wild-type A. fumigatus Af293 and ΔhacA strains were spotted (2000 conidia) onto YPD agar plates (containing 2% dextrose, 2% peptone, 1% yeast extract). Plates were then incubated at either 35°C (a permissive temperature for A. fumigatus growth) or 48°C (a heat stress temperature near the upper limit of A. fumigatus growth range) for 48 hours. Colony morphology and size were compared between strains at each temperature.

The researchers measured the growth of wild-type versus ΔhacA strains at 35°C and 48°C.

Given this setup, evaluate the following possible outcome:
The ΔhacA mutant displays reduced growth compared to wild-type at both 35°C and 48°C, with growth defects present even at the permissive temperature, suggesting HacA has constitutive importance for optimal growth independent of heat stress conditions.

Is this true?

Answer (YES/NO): YES